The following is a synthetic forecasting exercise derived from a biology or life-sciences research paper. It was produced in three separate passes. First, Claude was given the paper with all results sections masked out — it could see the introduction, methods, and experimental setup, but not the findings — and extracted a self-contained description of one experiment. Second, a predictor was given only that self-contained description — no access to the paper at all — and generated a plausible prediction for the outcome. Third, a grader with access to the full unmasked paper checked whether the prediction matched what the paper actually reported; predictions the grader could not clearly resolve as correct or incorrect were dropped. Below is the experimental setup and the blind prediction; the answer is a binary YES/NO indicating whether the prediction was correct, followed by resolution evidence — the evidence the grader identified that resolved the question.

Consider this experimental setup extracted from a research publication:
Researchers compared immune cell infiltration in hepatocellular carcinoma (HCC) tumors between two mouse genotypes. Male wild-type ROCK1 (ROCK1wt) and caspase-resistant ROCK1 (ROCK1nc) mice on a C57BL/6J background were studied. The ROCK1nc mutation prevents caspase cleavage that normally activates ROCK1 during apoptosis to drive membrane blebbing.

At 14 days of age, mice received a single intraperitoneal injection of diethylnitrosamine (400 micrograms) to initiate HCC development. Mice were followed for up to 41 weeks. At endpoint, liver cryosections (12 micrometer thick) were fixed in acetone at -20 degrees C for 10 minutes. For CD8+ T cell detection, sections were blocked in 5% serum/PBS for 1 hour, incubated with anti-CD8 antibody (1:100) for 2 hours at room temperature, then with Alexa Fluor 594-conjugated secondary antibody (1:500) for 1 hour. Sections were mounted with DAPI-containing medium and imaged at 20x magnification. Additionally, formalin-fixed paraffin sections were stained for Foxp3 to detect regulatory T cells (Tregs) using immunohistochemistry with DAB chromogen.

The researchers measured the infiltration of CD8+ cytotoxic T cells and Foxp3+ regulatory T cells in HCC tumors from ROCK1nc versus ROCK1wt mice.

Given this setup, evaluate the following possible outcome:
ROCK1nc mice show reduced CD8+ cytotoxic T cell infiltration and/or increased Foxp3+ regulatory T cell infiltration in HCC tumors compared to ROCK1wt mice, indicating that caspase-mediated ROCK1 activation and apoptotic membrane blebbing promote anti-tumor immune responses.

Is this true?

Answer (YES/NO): NO